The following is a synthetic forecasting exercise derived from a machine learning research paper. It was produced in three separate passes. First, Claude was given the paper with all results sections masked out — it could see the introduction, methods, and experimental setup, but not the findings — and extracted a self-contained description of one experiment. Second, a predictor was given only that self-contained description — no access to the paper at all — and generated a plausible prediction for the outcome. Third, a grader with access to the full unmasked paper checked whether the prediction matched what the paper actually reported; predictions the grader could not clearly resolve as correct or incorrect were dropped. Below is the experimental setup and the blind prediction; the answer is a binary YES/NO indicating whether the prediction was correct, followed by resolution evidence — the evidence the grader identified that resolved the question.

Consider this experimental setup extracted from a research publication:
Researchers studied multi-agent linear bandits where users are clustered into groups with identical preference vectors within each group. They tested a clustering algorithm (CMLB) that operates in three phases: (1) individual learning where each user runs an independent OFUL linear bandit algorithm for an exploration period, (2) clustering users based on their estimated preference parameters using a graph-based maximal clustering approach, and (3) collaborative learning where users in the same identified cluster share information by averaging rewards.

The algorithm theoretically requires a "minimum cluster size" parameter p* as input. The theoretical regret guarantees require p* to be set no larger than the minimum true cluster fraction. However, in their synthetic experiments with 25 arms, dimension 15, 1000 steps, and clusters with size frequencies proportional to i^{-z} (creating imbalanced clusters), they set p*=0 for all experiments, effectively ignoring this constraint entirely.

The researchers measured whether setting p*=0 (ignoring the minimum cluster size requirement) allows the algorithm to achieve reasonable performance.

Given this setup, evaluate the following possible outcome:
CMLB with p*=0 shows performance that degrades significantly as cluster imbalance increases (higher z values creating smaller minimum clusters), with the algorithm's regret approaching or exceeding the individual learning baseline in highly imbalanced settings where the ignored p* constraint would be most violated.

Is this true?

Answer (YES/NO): NO